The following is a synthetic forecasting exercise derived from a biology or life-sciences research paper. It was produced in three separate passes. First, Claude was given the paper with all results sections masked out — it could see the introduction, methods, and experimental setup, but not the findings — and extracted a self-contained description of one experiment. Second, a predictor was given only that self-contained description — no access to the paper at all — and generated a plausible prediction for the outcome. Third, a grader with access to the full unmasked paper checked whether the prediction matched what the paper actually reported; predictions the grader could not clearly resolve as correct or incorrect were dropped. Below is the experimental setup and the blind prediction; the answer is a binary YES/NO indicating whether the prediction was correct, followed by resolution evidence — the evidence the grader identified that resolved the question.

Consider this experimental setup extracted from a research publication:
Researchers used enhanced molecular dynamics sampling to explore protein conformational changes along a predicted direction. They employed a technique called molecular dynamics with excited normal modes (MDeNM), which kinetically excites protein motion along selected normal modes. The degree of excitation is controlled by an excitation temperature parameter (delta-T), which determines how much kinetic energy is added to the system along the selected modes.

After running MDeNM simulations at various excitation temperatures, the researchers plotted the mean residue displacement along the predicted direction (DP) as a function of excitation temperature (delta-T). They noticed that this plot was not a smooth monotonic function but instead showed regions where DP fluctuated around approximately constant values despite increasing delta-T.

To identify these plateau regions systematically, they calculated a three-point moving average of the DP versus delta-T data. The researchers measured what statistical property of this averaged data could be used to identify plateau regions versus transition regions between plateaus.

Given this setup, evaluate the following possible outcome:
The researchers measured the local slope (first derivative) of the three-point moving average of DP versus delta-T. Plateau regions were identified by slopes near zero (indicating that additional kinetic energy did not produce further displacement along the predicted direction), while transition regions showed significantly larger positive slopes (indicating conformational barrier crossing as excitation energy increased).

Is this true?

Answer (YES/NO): NO